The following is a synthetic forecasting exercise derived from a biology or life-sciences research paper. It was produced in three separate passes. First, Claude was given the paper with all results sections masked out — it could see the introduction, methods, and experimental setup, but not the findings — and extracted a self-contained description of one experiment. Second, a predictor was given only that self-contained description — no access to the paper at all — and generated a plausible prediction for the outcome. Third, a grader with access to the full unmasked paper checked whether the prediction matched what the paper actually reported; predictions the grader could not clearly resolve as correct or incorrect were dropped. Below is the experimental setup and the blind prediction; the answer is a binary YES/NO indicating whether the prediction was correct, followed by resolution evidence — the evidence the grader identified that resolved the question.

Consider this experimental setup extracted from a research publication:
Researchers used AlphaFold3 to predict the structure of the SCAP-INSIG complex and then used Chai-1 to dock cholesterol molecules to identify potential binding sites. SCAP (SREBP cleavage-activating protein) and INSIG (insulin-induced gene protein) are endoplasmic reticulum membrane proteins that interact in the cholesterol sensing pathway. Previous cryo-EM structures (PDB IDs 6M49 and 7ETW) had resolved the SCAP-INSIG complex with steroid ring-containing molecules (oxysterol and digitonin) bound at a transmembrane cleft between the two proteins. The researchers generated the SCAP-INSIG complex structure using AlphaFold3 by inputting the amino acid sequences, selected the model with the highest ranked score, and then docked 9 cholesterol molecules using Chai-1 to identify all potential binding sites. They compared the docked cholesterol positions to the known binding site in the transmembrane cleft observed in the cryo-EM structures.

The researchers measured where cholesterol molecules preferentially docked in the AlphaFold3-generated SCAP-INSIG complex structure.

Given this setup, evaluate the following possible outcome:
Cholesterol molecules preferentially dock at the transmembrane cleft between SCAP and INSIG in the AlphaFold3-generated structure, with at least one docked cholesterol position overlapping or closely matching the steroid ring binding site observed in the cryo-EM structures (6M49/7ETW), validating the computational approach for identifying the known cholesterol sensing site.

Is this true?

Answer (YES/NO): NO